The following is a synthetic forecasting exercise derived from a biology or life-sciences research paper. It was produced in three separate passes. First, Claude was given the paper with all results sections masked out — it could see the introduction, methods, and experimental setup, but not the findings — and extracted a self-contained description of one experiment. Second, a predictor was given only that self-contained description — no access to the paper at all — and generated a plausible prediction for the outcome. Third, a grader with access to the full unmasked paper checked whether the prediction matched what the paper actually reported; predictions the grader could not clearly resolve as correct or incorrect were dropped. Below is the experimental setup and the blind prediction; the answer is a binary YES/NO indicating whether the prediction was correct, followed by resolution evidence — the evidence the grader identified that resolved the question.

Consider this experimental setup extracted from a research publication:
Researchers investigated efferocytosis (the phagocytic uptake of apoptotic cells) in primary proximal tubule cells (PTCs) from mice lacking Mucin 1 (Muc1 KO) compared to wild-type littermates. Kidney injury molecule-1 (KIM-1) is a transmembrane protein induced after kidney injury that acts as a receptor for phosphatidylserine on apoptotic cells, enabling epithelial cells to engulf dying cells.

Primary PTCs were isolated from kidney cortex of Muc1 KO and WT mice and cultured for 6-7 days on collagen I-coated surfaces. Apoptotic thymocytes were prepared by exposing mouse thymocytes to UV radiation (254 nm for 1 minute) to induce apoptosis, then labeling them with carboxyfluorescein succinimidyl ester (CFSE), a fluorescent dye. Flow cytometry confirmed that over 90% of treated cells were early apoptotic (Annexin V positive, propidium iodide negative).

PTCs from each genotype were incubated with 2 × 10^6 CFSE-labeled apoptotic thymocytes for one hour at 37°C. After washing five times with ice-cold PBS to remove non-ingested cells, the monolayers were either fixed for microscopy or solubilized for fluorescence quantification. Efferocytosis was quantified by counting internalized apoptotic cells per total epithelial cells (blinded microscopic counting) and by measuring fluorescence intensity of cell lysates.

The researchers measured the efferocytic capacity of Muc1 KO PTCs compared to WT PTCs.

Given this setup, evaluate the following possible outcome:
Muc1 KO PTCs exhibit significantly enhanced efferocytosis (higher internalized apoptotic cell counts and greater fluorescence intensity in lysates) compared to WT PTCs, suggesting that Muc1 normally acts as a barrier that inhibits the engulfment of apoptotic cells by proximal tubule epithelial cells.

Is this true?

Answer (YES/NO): NO